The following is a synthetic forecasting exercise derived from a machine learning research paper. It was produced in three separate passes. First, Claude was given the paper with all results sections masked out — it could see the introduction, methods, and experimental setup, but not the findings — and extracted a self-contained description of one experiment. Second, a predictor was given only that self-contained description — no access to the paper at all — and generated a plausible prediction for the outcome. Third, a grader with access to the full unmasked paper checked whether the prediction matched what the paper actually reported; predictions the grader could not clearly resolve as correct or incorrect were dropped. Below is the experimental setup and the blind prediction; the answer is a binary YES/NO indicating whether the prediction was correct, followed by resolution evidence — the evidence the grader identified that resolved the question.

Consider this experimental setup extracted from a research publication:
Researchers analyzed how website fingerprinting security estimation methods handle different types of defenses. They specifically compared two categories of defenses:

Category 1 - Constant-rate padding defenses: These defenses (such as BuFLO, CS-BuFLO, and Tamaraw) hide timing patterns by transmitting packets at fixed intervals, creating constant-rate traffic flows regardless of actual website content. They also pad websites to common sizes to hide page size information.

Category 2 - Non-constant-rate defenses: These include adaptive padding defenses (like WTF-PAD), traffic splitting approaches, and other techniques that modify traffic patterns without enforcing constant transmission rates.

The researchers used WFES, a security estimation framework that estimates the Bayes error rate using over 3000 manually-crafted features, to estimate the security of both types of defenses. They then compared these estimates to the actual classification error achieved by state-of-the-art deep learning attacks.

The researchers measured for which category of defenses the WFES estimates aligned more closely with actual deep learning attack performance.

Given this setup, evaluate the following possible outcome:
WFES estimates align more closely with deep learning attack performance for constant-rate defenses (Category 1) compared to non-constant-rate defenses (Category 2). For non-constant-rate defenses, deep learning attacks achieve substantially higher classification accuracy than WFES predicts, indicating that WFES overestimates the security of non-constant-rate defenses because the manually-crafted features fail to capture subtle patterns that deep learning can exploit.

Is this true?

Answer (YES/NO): YES